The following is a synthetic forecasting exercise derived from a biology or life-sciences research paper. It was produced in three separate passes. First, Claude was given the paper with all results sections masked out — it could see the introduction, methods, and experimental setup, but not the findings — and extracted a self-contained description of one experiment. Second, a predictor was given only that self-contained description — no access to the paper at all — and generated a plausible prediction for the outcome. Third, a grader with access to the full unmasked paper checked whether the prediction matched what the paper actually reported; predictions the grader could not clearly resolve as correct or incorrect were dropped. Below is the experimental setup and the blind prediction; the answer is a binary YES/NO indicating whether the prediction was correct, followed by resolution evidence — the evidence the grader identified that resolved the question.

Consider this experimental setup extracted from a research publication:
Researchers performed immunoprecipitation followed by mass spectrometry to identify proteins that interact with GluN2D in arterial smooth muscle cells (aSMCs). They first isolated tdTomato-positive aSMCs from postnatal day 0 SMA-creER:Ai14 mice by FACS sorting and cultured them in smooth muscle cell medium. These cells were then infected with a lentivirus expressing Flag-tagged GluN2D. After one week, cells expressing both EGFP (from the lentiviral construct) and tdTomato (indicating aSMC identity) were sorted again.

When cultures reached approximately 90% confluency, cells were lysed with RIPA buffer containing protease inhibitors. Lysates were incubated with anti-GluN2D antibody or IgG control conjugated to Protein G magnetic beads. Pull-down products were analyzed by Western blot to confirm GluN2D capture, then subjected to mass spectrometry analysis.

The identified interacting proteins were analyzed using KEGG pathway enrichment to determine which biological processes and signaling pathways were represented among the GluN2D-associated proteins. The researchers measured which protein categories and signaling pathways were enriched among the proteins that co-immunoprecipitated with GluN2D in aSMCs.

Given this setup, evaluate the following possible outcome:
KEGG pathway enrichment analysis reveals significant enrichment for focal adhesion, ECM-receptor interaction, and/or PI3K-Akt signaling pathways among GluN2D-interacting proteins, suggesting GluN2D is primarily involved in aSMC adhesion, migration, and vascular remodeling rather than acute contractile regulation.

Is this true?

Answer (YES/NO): NO